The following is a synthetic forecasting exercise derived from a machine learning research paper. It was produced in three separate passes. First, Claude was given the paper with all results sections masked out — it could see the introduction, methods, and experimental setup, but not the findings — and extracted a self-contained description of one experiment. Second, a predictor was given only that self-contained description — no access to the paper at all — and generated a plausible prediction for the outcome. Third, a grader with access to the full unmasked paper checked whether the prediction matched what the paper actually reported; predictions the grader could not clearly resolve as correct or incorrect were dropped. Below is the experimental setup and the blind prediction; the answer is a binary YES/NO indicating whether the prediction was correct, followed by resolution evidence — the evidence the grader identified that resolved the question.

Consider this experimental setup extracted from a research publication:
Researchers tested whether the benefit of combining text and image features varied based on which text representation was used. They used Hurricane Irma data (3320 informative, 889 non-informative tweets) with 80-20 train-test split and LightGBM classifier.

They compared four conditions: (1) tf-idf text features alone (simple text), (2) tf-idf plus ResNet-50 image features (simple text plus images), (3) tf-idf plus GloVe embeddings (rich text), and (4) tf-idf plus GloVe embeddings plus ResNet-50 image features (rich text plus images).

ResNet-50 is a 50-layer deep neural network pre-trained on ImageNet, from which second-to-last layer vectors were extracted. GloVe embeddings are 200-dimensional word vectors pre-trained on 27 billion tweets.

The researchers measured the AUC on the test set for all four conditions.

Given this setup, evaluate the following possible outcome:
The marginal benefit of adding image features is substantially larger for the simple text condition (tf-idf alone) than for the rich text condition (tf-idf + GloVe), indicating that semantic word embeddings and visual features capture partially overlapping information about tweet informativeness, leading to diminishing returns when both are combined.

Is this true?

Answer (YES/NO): YES